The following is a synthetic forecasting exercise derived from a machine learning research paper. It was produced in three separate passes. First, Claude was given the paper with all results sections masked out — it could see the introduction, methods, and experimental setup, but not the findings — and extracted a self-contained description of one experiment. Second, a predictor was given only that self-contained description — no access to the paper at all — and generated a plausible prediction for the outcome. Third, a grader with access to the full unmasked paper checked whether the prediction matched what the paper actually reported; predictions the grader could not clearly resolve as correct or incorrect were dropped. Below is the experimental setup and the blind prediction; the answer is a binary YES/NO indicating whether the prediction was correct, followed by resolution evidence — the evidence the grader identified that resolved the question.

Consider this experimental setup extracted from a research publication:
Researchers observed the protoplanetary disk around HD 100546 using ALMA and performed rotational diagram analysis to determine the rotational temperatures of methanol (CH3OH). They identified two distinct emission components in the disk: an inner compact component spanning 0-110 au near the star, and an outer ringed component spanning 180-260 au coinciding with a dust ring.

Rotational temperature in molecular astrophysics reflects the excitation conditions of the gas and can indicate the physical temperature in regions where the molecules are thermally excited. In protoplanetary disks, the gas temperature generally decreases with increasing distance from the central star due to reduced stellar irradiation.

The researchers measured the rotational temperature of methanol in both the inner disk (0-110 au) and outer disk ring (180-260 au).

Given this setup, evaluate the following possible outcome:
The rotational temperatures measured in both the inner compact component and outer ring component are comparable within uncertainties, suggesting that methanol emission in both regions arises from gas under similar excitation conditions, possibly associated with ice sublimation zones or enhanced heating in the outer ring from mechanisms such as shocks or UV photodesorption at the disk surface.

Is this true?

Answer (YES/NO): NO